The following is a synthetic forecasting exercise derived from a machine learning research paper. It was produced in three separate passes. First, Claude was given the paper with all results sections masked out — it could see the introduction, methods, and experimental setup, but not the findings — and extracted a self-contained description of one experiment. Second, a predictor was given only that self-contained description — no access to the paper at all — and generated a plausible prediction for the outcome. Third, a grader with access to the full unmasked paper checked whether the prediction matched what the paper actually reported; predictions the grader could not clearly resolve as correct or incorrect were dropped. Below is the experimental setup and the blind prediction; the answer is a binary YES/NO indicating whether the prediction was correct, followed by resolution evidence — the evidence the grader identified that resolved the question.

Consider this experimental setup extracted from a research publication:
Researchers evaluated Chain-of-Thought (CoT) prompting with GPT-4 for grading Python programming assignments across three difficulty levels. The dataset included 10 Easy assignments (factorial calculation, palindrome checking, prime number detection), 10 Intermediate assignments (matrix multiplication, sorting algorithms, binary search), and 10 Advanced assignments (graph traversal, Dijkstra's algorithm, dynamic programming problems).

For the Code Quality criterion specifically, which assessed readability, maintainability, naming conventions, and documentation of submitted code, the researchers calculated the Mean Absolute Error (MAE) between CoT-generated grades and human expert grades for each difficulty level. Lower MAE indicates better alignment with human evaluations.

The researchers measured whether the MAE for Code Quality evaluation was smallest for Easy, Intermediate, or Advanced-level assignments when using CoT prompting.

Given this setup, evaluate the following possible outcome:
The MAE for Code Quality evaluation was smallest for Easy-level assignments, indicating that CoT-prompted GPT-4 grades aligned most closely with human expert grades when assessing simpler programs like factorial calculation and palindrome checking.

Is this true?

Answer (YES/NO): NO